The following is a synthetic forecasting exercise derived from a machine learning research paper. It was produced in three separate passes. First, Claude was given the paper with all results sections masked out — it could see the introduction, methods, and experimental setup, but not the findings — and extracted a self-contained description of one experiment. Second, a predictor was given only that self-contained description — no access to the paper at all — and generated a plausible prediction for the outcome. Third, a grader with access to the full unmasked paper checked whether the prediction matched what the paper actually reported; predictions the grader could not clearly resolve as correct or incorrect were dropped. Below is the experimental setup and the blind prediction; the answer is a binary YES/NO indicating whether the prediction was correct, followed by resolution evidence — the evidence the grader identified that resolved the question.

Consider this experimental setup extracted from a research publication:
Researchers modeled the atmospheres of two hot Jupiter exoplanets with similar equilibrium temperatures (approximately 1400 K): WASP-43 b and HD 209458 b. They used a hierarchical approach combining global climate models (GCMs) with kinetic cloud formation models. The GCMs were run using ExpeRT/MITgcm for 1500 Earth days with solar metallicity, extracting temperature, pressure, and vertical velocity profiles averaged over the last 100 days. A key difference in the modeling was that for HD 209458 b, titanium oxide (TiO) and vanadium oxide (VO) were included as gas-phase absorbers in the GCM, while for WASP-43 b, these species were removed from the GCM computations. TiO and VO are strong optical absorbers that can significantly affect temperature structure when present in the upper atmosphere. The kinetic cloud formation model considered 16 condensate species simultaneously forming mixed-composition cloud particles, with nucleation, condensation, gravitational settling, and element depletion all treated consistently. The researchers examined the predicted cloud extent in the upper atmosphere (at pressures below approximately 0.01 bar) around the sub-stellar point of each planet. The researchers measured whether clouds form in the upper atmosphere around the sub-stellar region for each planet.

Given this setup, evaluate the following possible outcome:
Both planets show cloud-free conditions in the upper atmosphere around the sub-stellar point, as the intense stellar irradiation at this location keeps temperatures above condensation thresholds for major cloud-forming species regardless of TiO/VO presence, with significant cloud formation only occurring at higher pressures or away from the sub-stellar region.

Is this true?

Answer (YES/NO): NO